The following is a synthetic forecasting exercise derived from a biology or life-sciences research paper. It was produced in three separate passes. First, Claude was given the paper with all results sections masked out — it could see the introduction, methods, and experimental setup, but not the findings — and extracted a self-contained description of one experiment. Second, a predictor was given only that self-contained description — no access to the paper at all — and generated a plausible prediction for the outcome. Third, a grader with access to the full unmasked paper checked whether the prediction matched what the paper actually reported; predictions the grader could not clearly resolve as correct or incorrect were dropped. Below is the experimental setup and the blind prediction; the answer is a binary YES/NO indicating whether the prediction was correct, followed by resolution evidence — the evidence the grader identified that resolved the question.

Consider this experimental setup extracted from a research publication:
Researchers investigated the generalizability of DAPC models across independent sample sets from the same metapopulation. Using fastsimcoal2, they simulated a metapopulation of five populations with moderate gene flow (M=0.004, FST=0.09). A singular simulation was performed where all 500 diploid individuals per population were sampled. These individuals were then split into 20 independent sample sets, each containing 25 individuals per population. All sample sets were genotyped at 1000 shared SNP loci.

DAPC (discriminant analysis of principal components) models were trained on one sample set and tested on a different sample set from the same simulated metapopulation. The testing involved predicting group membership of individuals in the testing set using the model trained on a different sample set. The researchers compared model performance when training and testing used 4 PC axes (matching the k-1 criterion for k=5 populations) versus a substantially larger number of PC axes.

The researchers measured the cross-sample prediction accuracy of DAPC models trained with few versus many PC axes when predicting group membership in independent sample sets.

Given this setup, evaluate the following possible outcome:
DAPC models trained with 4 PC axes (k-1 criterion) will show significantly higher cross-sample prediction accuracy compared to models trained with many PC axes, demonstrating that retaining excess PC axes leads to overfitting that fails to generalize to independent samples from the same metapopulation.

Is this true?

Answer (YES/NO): NO